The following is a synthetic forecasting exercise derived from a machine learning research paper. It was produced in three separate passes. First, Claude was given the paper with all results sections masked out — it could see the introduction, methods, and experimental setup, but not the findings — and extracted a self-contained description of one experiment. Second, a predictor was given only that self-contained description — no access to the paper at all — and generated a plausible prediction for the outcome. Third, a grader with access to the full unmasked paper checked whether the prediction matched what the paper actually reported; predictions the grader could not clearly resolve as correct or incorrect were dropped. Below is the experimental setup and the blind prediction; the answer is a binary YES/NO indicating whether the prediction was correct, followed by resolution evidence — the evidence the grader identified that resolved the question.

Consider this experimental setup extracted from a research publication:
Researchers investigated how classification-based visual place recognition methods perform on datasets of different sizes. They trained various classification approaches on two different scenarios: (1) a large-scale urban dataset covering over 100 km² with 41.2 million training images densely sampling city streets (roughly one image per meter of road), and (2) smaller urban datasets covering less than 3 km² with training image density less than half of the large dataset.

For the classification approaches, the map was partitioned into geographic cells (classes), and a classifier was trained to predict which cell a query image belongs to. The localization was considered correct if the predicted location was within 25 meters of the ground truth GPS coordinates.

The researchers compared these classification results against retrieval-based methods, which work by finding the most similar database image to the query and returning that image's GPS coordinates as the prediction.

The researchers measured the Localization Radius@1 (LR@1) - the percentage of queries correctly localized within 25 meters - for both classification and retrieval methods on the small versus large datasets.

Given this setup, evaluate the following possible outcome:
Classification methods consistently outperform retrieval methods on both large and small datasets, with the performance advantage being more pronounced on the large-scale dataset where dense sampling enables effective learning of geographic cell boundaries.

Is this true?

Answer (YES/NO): NO